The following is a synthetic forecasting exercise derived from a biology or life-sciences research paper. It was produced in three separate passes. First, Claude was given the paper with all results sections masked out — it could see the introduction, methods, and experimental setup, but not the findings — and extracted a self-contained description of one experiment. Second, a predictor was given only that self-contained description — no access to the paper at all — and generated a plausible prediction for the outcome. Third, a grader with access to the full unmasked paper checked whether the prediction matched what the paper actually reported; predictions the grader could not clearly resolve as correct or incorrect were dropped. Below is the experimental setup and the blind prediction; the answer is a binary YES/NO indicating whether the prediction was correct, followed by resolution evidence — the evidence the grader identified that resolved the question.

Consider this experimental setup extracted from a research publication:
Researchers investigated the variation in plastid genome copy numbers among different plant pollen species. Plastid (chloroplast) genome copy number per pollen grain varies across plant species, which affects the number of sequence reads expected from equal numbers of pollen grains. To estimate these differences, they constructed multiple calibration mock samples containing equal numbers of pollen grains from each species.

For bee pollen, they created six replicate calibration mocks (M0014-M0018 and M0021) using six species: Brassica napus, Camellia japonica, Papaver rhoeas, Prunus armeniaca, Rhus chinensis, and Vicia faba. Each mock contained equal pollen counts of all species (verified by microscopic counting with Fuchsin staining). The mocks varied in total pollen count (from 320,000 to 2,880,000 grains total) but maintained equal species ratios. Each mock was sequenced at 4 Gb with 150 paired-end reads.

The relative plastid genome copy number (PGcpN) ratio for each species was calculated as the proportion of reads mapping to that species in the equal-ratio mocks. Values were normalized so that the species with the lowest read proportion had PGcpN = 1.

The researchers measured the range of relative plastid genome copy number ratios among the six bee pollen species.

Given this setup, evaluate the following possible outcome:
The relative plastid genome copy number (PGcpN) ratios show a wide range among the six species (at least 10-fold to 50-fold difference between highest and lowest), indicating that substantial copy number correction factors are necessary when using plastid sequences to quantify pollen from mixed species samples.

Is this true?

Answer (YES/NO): NO